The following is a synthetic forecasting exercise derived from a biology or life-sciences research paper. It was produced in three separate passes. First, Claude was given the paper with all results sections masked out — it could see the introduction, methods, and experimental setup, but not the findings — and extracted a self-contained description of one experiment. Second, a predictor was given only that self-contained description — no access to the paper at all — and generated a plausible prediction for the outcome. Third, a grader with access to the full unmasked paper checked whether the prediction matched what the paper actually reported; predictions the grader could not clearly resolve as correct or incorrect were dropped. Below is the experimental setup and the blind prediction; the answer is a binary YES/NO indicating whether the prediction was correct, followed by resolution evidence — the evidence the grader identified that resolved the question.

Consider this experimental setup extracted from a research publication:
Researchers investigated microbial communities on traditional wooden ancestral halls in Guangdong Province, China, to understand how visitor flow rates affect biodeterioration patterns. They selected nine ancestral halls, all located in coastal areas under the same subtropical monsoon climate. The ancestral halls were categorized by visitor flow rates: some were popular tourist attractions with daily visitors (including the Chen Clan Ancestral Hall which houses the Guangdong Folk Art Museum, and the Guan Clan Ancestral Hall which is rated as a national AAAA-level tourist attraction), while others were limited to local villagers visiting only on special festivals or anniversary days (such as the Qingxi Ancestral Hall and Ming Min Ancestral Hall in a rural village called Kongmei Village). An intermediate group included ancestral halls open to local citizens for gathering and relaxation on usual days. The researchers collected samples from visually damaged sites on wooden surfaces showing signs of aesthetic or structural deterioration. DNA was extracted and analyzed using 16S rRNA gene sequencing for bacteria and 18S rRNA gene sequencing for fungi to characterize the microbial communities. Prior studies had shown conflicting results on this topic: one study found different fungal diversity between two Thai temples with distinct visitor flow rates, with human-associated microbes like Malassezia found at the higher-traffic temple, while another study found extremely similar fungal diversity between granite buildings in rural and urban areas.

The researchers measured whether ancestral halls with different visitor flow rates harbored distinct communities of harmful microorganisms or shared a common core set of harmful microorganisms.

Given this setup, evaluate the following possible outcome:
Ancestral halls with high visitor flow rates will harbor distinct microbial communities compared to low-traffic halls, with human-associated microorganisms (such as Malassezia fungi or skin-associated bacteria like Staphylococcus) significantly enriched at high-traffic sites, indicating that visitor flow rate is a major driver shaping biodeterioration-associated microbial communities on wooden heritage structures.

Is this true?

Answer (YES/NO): NO